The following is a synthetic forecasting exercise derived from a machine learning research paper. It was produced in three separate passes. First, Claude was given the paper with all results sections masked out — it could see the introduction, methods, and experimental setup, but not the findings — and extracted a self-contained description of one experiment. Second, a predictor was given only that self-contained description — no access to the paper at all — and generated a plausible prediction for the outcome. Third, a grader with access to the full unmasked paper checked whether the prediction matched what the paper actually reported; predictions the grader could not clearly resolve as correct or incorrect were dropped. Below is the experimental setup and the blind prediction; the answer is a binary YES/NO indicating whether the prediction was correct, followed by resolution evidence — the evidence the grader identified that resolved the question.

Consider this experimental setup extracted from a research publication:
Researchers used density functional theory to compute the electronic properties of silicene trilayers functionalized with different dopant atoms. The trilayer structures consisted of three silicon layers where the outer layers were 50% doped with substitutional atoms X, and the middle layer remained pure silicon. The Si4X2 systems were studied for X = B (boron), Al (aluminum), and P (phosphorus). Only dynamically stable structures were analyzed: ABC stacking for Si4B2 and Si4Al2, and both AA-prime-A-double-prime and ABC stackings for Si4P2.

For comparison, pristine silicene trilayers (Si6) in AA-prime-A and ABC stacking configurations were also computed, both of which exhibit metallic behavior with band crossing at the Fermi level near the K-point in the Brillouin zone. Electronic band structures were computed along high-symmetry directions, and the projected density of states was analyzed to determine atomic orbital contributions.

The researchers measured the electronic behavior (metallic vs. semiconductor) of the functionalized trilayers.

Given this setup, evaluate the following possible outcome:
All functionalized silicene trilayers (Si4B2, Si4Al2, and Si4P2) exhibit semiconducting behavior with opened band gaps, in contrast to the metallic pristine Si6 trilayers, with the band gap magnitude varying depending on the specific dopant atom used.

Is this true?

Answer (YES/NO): NO